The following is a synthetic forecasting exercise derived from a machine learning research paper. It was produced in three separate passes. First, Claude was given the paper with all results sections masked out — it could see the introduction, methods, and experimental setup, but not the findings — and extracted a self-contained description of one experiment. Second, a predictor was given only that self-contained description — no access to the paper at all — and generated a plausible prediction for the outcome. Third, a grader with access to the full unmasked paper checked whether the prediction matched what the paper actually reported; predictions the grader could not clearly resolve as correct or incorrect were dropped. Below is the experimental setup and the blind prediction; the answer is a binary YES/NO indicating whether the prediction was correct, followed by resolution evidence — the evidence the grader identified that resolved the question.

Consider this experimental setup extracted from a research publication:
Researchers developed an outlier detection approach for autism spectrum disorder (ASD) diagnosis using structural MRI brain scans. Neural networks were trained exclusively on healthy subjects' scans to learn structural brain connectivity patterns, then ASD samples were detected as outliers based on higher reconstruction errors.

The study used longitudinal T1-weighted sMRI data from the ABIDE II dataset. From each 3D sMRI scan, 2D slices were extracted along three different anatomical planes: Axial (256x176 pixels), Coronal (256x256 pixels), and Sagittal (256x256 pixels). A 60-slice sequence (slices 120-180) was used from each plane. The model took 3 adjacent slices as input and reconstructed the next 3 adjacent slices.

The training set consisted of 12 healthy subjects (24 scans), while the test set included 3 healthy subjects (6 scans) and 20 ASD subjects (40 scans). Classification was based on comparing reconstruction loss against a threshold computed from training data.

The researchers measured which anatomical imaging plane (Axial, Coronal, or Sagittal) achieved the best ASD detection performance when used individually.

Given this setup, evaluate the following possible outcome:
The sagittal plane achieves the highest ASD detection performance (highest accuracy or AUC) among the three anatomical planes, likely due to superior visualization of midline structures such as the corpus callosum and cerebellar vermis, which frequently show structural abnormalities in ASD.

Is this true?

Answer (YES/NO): NO